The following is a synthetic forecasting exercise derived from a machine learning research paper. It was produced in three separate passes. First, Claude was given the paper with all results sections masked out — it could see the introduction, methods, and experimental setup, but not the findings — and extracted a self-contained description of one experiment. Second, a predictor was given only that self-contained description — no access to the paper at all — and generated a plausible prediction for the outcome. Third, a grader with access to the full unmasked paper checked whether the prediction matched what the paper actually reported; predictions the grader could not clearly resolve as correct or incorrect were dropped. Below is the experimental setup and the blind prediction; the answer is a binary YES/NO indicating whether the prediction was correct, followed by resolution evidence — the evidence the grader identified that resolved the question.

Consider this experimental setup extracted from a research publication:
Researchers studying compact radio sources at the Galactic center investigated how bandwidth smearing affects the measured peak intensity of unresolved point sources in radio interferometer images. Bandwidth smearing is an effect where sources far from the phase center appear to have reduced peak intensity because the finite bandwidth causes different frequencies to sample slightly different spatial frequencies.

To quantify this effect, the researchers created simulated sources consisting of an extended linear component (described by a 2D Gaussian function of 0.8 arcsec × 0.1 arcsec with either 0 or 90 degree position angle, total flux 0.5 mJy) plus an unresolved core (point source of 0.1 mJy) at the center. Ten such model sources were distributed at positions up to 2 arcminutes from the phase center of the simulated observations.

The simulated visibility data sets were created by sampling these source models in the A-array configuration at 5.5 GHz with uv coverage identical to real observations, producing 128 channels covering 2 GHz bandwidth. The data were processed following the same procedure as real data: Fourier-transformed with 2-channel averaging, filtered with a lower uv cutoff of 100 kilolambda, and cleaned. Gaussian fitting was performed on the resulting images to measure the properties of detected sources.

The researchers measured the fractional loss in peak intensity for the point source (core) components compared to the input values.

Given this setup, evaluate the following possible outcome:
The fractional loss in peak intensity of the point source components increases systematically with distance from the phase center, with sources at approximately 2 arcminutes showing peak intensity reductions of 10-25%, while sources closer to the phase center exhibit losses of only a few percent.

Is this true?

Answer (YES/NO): NO